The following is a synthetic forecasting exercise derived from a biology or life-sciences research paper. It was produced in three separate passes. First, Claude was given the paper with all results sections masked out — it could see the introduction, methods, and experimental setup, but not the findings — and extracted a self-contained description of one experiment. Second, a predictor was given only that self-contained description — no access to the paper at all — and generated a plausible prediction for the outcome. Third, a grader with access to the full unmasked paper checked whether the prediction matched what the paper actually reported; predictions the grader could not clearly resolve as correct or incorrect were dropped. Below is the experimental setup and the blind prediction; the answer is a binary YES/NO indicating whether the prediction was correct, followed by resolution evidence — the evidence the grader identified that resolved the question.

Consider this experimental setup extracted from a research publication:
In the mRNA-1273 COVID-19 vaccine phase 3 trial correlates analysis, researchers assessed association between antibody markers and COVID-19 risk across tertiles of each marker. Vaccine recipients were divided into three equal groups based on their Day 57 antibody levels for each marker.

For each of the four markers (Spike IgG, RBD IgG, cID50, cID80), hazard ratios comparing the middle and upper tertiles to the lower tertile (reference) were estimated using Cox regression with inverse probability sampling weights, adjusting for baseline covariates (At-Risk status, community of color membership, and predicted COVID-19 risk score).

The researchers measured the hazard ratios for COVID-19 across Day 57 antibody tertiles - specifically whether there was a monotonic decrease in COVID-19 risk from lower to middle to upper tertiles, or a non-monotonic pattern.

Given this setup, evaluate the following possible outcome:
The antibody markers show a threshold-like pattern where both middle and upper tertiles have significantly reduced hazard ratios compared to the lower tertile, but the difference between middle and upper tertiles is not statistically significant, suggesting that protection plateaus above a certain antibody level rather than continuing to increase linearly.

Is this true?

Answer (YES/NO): NO